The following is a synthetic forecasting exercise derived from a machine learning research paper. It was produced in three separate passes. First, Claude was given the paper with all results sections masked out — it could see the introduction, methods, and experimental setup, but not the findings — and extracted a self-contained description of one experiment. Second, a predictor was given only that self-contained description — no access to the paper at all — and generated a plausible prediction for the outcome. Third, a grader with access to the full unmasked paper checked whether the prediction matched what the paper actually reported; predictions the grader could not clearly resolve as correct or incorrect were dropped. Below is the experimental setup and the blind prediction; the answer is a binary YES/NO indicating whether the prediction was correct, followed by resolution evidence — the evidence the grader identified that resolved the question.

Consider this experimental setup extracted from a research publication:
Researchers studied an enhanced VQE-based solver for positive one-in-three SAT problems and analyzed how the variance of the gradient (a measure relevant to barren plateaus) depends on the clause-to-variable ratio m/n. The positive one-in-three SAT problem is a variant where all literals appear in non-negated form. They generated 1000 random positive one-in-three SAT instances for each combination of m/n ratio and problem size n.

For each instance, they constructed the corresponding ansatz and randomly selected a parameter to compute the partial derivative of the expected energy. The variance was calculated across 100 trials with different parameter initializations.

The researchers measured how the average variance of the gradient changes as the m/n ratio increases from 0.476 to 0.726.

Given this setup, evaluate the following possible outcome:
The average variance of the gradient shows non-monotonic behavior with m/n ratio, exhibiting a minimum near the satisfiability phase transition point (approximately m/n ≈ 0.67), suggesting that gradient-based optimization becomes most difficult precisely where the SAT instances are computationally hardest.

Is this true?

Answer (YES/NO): NO